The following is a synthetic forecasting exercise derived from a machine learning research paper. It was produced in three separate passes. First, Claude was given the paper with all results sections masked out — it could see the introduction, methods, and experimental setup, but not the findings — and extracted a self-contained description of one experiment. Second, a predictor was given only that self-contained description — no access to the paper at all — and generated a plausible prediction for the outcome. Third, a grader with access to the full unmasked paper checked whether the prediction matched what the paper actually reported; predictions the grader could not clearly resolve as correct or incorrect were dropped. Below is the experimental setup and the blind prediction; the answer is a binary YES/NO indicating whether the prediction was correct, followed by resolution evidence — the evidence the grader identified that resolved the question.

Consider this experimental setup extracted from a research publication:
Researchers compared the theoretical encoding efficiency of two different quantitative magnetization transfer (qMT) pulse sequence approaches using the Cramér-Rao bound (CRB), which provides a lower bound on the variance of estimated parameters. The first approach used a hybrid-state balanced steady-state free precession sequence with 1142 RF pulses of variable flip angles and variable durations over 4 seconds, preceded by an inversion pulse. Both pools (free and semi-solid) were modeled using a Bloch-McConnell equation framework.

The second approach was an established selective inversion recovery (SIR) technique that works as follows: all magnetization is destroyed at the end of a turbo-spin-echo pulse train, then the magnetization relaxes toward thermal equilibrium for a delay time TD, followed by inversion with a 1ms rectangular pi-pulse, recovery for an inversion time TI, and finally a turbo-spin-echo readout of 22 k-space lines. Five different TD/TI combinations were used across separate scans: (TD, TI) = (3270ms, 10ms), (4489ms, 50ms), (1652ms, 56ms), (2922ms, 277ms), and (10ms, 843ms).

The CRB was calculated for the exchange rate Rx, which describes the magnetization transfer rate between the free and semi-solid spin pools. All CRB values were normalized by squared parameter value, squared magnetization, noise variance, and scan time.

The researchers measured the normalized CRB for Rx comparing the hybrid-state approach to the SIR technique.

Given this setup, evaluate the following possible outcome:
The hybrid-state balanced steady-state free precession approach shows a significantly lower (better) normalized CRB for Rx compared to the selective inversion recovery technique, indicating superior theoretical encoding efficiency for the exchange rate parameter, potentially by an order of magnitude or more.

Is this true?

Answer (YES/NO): NO